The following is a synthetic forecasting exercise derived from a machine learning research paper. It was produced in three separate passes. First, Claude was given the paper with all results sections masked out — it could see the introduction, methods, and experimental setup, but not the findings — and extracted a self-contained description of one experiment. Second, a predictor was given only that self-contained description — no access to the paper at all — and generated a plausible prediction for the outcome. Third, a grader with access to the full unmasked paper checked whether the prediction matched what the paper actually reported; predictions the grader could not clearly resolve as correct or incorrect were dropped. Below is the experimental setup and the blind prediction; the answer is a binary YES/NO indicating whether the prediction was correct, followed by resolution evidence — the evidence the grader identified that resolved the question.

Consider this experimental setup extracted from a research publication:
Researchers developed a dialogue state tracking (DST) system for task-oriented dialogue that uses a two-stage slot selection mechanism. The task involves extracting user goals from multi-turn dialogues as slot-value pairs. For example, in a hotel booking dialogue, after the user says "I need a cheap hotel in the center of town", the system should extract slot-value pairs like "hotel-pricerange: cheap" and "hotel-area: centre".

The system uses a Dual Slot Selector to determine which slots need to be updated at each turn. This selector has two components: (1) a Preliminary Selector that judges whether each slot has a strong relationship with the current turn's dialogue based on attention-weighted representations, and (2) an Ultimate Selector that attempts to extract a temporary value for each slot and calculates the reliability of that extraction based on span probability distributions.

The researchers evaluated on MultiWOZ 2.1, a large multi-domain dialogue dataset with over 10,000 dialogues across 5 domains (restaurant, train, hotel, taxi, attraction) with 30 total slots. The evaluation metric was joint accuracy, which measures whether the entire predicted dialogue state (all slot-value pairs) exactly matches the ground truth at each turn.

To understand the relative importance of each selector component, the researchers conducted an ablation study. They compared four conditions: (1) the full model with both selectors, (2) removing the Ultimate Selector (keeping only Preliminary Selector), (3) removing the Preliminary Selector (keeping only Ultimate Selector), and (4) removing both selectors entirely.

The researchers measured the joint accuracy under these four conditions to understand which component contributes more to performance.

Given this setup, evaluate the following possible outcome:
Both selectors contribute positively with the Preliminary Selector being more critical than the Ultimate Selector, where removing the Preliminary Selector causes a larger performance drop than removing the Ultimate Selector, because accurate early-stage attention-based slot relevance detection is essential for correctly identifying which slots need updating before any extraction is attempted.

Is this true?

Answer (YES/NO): YES